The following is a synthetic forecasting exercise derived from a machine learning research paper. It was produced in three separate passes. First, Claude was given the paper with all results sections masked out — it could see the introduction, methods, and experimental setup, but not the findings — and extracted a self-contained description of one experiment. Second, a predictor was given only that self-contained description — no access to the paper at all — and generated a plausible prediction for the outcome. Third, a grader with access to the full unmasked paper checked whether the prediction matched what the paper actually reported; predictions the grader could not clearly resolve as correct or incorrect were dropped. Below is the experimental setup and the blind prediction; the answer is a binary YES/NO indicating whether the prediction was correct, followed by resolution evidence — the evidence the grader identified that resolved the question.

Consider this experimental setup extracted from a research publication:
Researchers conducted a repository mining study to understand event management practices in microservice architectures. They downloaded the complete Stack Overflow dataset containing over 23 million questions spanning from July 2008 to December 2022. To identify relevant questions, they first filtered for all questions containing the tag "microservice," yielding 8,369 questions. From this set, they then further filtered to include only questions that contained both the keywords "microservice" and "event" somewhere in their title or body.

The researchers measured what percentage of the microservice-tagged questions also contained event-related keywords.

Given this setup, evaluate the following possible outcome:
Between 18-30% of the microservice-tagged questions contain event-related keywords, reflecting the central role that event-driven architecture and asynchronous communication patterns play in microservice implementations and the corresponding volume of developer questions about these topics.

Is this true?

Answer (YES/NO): NO